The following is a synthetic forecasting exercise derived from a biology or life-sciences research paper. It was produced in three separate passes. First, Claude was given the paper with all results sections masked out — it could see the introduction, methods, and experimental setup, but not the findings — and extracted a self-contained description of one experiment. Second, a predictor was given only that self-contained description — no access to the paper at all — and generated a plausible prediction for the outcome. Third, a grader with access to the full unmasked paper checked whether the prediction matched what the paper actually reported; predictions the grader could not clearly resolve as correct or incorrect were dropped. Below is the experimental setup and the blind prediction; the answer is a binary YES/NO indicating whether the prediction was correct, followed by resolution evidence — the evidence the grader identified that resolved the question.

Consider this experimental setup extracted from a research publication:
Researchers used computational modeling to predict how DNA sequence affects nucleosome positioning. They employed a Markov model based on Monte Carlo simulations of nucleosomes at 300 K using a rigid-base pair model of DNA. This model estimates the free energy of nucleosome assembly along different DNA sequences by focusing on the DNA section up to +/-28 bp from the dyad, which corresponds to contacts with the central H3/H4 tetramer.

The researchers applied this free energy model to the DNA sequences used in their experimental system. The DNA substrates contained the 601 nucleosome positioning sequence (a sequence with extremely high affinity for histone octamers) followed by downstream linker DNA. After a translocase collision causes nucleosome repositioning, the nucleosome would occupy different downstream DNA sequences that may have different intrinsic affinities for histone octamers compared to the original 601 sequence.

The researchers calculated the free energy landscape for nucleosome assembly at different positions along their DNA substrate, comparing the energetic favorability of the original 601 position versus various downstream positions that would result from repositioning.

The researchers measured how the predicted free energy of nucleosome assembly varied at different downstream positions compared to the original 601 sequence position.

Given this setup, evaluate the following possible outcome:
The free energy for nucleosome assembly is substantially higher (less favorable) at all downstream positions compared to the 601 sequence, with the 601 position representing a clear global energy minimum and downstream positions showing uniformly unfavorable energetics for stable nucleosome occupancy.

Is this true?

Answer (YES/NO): NO